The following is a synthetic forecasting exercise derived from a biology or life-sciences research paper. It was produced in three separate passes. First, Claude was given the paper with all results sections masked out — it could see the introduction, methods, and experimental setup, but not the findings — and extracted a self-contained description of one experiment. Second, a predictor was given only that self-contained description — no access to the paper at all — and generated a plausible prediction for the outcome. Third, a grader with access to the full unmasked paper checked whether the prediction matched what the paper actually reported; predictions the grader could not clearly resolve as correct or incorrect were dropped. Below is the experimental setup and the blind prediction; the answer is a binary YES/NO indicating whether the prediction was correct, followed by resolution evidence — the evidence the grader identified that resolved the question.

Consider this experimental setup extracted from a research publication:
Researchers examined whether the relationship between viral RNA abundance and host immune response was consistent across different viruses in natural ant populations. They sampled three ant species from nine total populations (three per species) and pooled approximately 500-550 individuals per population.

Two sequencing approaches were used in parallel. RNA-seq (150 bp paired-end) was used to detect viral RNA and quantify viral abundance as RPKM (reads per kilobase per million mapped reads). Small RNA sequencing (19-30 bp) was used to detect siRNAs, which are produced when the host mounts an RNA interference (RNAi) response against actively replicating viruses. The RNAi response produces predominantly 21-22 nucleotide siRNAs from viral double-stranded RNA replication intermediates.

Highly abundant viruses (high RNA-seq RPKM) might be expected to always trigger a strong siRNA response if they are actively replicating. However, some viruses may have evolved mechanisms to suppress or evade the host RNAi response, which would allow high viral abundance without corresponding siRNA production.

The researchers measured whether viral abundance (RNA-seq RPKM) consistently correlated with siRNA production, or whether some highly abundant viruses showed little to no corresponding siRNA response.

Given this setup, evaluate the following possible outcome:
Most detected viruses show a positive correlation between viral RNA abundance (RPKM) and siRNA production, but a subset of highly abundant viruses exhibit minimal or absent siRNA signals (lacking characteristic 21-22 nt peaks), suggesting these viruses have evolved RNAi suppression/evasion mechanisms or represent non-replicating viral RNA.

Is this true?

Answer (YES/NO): YES